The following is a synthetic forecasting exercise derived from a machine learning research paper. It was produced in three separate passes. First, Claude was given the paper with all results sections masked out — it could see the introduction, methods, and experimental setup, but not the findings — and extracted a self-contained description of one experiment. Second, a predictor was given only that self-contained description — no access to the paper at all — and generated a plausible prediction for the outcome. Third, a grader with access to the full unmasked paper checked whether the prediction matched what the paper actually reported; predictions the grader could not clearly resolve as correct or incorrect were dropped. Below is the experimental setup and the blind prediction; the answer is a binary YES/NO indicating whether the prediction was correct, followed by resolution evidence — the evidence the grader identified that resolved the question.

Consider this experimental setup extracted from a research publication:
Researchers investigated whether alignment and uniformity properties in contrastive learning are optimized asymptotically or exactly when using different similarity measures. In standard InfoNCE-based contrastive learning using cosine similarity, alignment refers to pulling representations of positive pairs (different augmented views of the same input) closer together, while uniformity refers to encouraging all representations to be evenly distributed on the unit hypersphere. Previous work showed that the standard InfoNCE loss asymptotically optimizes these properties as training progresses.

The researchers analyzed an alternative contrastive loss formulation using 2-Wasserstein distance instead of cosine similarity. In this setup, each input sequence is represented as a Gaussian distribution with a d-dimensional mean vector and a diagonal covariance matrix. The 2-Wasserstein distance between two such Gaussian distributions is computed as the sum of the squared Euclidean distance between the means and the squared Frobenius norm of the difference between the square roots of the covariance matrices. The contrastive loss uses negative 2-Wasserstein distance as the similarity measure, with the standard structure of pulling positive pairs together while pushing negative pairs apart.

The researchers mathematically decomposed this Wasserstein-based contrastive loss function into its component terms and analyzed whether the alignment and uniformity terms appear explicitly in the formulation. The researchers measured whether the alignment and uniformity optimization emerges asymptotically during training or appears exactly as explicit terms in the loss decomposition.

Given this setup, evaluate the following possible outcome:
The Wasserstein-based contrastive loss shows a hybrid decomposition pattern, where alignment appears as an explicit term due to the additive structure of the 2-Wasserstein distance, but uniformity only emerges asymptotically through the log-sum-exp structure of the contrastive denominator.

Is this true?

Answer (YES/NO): NO